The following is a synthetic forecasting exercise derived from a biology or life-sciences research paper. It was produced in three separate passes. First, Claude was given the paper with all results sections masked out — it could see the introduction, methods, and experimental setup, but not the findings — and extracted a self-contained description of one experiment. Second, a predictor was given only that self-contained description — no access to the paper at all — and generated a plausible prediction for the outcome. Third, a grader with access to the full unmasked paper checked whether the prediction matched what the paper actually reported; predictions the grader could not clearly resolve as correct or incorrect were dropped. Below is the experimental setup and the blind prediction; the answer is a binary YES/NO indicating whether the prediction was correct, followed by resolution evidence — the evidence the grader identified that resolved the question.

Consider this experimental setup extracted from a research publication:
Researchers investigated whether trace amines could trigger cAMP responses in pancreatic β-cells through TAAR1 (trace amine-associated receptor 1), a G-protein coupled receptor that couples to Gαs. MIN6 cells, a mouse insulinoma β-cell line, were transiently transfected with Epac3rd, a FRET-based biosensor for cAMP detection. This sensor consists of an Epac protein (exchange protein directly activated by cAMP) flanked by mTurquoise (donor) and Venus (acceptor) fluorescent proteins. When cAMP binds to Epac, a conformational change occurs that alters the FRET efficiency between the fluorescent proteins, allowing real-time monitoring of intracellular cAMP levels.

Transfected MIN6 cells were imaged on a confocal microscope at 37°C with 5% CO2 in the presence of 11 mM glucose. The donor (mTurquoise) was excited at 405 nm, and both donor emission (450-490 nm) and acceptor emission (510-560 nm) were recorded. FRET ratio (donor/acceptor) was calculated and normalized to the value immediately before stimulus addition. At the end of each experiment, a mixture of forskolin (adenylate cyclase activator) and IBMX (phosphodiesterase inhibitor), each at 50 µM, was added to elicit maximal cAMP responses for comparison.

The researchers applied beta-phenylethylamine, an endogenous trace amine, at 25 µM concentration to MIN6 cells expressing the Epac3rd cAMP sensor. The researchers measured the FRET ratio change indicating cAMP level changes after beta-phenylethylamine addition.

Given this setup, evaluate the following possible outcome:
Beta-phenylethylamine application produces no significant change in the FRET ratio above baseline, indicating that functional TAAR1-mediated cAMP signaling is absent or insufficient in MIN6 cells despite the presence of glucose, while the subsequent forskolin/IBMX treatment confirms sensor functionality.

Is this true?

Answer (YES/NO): NO